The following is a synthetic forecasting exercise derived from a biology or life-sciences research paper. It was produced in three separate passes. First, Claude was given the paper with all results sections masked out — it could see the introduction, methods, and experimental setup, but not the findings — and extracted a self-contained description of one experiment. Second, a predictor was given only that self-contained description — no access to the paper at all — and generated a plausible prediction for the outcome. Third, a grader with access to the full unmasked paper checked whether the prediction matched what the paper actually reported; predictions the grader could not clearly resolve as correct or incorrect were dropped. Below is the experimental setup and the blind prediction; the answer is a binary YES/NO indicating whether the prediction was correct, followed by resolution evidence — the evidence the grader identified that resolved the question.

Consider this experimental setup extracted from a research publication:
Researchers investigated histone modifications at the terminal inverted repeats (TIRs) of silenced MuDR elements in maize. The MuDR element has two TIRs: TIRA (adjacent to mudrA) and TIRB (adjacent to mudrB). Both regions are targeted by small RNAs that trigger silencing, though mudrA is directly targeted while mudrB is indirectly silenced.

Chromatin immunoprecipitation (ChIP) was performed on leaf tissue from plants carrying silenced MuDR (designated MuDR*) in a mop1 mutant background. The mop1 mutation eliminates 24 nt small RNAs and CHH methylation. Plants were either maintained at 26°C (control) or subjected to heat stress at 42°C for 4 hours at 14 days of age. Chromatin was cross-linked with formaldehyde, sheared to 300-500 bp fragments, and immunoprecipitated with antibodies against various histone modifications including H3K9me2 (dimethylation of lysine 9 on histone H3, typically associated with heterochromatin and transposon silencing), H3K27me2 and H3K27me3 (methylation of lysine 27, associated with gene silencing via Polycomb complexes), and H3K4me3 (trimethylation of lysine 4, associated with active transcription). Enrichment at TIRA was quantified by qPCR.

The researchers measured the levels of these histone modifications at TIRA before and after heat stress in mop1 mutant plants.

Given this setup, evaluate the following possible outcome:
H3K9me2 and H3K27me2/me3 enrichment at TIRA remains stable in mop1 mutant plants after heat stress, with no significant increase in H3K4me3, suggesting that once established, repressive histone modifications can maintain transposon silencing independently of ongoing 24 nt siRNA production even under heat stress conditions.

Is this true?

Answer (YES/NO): NO